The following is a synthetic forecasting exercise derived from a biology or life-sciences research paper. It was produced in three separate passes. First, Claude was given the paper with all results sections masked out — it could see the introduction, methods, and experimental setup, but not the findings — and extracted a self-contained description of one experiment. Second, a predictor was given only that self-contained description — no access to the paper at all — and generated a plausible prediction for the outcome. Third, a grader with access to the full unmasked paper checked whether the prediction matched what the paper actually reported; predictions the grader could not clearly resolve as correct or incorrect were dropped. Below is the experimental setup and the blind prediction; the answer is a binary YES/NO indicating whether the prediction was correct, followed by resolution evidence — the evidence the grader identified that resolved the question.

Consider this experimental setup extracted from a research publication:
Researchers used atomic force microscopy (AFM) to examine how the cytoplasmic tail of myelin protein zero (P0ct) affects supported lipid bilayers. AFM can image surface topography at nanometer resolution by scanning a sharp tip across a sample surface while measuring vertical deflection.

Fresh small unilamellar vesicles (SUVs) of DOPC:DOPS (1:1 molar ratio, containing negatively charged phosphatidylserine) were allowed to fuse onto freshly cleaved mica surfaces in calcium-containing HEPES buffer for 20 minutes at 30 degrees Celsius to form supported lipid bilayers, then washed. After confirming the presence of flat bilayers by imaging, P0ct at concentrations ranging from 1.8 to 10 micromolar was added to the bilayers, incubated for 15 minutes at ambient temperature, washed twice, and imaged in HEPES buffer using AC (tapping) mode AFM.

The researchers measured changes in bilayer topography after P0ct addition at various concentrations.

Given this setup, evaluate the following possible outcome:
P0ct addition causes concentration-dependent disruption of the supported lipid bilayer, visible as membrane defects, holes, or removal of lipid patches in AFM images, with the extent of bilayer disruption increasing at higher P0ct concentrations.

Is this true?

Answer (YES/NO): NO